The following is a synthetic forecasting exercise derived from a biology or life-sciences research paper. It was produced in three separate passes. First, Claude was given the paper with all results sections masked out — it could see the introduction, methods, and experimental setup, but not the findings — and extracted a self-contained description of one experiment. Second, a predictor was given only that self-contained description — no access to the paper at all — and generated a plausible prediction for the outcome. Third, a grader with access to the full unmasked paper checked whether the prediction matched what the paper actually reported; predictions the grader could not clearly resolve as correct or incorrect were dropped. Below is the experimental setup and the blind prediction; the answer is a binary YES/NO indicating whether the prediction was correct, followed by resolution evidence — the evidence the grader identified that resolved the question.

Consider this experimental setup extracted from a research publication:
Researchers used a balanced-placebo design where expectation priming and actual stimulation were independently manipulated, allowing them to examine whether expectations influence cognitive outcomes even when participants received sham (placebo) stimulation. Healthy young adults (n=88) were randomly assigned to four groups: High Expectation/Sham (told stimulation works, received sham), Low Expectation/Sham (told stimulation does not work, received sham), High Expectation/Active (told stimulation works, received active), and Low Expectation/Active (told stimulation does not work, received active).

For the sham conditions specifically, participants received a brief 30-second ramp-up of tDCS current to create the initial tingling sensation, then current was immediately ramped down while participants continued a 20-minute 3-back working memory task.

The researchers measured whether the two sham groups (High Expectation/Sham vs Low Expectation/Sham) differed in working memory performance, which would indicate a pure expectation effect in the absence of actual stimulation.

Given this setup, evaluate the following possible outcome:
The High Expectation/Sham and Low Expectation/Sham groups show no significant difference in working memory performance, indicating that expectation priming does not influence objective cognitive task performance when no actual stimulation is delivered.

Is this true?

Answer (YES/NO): YES